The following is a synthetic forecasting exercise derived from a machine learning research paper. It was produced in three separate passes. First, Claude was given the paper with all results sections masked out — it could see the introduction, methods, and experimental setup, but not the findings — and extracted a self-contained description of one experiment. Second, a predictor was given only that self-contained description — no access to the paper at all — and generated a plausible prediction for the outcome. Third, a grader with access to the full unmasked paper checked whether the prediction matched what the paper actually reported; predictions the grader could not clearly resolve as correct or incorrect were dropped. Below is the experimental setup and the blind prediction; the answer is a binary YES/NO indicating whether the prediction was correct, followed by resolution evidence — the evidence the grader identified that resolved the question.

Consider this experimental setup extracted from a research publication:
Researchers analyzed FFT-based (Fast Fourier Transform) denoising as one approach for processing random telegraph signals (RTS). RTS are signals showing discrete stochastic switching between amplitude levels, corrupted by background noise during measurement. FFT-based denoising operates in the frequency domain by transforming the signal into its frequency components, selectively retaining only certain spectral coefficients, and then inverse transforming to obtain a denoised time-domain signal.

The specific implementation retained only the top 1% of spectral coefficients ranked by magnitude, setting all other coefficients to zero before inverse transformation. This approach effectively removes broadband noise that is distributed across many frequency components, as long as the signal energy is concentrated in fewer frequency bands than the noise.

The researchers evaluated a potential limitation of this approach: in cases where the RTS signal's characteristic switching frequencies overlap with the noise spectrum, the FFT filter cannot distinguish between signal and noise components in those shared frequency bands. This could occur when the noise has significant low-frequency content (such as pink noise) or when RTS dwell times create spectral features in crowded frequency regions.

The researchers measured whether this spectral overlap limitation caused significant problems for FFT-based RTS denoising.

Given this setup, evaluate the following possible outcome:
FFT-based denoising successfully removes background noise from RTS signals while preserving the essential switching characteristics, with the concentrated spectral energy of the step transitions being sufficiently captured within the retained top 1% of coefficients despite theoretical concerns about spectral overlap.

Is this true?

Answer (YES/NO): NO